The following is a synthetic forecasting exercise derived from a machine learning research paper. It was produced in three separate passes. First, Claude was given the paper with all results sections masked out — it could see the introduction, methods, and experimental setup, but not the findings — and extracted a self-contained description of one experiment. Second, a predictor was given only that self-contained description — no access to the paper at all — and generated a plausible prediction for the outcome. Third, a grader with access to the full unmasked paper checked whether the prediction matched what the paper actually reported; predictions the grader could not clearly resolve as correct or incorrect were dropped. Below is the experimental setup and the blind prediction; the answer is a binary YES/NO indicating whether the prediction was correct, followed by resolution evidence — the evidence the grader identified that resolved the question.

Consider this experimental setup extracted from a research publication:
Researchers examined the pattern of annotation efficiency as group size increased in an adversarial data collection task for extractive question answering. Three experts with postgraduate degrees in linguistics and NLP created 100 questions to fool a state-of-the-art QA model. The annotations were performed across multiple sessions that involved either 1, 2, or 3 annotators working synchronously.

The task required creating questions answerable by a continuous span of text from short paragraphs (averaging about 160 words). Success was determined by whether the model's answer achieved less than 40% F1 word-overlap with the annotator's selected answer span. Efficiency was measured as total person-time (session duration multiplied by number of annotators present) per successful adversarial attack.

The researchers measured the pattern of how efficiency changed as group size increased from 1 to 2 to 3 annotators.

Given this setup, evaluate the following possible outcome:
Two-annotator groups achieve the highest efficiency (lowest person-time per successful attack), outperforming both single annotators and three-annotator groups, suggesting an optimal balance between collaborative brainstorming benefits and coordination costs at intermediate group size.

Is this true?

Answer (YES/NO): NO